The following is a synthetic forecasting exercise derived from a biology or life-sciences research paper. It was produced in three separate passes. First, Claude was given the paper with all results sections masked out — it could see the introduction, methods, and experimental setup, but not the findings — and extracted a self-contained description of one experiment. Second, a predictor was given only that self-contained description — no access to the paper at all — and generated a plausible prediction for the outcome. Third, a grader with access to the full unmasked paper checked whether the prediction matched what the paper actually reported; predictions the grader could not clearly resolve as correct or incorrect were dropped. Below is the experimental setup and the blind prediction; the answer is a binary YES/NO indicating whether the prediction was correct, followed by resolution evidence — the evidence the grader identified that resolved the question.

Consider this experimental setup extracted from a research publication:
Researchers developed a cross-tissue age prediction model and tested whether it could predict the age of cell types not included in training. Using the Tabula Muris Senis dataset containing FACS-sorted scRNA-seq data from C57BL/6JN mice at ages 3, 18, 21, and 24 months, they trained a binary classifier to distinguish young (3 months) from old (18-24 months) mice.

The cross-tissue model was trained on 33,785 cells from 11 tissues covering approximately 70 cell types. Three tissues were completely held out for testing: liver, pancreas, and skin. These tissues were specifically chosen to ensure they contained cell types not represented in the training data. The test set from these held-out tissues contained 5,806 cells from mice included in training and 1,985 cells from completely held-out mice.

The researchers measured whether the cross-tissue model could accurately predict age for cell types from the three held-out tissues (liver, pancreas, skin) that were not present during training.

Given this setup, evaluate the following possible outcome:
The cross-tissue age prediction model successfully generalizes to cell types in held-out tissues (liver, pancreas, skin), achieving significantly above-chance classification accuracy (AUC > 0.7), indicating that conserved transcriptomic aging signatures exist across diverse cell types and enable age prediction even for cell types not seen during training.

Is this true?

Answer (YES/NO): YES